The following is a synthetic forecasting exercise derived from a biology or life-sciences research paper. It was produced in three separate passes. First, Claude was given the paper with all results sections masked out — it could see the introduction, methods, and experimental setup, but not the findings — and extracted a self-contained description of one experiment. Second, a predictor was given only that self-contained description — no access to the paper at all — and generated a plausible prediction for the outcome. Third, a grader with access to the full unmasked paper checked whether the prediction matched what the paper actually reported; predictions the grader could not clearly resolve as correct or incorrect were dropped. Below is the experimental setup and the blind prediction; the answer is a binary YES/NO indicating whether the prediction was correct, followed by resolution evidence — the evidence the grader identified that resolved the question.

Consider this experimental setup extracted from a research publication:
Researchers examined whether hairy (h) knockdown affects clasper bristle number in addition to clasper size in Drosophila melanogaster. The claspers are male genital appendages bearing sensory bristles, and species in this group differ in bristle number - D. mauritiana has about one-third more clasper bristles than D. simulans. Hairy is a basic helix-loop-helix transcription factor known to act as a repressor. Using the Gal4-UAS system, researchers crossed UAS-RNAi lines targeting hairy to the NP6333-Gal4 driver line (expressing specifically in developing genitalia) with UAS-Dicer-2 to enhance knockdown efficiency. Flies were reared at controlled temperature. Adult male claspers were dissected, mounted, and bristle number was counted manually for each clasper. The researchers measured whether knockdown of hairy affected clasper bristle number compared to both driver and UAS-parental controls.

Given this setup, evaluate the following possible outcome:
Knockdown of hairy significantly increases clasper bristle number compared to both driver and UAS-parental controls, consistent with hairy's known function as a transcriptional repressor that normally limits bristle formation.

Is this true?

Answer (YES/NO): YES